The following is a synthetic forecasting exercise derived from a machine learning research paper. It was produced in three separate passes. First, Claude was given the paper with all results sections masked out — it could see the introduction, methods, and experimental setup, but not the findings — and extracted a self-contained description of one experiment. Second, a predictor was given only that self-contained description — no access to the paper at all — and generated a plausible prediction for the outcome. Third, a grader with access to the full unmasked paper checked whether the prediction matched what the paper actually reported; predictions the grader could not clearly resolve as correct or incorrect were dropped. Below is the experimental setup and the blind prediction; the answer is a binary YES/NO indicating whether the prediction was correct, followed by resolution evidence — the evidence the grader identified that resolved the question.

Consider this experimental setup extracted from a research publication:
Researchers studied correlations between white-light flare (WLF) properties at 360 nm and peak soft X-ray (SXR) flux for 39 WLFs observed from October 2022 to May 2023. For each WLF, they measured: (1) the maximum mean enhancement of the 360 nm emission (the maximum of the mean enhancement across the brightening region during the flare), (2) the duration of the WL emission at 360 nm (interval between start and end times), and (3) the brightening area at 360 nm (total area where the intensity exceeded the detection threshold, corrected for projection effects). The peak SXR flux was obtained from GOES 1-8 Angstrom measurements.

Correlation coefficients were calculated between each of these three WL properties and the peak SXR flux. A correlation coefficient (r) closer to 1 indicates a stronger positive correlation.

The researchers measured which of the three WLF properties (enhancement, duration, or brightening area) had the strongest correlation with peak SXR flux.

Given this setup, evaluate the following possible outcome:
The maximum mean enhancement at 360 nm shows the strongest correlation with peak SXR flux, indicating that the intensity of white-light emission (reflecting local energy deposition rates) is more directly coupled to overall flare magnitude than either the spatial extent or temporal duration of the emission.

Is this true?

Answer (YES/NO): NO